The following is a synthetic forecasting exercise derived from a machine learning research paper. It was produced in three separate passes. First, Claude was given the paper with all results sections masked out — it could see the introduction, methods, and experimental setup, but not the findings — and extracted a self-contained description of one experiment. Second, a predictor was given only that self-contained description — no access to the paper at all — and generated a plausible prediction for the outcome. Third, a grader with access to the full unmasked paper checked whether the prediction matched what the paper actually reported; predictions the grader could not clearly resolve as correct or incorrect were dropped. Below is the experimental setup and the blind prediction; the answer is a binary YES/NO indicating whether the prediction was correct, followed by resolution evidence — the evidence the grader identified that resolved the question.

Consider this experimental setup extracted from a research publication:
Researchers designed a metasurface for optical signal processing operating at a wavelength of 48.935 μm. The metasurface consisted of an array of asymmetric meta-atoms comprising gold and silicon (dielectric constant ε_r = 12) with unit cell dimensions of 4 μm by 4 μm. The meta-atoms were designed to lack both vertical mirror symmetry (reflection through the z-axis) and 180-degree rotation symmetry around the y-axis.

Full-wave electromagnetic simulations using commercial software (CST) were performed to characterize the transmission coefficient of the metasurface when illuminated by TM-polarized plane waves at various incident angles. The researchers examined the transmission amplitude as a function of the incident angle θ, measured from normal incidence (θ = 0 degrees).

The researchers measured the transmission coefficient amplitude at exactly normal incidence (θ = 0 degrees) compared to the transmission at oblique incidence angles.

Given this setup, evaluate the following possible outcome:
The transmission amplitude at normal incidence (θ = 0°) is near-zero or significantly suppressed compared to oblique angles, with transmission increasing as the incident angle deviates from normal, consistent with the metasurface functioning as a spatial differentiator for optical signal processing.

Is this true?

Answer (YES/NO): YES